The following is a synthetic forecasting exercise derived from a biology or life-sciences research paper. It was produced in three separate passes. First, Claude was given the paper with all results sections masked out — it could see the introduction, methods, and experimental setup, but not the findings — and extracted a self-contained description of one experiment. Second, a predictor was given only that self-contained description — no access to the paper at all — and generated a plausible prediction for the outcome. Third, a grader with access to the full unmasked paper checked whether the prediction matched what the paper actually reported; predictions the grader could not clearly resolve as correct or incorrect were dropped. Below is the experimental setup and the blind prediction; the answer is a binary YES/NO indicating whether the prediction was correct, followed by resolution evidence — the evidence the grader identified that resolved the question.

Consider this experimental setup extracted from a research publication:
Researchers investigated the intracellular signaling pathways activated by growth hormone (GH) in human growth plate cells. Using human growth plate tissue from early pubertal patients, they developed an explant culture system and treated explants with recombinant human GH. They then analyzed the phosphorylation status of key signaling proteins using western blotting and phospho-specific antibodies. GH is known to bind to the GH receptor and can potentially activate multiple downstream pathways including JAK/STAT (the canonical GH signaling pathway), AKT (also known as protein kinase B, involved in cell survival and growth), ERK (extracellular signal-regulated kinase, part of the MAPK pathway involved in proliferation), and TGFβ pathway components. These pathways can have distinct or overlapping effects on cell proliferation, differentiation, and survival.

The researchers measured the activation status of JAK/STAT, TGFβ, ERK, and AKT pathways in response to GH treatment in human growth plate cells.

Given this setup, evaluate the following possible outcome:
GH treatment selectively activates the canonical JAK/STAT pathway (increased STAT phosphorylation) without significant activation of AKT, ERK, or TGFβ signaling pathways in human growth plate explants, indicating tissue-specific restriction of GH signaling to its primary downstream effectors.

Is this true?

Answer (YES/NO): NO